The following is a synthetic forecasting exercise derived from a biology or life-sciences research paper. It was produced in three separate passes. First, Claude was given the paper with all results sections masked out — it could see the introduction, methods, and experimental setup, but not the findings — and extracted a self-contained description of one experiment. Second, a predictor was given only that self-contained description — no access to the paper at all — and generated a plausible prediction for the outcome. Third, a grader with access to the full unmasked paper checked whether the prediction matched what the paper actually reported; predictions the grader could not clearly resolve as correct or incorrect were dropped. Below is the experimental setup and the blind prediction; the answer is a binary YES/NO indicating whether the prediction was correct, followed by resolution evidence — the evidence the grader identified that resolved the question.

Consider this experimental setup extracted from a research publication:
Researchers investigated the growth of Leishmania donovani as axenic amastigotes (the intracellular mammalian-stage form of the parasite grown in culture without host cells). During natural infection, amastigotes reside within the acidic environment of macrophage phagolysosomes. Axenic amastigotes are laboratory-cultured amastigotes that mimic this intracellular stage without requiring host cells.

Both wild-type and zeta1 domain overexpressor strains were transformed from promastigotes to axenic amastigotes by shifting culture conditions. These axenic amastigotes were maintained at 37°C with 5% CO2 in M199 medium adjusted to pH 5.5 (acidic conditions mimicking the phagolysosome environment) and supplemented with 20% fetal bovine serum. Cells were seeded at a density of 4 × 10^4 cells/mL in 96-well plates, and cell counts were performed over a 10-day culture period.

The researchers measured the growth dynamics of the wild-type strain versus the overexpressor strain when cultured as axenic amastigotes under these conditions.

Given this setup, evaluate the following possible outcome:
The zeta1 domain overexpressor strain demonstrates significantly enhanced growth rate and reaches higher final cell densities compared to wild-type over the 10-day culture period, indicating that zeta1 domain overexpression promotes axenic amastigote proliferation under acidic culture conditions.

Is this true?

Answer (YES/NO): NO